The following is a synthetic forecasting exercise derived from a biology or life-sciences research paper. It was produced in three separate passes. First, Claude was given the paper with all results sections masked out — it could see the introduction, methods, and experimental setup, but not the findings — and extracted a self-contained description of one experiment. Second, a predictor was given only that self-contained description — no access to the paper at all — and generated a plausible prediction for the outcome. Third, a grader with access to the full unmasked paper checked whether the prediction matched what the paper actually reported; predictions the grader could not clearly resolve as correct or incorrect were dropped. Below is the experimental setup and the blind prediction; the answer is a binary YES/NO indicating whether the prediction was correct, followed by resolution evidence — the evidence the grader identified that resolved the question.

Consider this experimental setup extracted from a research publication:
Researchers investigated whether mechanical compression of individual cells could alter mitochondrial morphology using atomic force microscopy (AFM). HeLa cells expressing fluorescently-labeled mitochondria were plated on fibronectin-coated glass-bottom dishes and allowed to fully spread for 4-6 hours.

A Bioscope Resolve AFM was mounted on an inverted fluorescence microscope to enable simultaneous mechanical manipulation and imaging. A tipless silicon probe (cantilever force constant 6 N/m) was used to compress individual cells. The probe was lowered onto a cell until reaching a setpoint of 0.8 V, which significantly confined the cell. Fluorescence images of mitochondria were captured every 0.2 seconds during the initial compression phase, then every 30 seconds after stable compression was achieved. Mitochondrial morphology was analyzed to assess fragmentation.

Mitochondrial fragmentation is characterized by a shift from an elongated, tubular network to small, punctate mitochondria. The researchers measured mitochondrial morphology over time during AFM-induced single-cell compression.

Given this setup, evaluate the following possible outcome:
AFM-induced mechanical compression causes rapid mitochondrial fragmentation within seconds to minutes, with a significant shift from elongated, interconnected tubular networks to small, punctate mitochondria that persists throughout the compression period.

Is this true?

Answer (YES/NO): YES